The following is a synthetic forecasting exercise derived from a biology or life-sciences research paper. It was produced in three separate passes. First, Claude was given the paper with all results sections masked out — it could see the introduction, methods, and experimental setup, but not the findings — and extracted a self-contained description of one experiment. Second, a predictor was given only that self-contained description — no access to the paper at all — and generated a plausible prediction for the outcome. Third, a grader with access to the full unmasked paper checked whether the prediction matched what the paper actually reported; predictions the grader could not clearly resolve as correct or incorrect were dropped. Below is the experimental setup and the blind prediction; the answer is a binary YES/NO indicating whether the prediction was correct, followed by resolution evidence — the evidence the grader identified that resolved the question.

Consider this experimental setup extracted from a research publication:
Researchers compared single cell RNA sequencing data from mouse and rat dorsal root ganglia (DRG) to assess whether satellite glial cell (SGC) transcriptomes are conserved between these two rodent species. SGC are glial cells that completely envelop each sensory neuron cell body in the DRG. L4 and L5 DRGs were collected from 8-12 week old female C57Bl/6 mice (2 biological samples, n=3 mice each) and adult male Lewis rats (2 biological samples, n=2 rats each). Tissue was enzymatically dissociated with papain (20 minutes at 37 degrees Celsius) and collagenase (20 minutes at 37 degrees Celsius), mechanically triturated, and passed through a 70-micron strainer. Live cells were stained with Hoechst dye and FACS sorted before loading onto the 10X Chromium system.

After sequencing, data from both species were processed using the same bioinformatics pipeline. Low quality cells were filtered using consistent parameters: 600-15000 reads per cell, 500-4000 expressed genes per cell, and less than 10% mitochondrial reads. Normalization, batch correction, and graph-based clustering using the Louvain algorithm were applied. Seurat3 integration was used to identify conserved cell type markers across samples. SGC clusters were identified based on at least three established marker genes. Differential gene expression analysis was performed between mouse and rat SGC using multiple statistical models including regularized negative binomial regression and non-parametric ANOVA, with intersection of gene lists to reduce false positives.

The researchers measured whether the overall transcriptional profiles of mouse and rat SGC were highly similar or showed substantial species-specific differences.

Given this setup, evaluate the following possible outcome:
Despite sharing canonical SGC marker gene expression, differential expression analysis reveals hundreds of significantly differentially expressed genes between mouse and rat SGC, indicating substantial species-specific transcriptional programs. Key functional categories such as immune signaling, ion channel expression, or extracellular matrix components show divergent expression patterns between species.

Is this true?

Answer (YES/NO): NO